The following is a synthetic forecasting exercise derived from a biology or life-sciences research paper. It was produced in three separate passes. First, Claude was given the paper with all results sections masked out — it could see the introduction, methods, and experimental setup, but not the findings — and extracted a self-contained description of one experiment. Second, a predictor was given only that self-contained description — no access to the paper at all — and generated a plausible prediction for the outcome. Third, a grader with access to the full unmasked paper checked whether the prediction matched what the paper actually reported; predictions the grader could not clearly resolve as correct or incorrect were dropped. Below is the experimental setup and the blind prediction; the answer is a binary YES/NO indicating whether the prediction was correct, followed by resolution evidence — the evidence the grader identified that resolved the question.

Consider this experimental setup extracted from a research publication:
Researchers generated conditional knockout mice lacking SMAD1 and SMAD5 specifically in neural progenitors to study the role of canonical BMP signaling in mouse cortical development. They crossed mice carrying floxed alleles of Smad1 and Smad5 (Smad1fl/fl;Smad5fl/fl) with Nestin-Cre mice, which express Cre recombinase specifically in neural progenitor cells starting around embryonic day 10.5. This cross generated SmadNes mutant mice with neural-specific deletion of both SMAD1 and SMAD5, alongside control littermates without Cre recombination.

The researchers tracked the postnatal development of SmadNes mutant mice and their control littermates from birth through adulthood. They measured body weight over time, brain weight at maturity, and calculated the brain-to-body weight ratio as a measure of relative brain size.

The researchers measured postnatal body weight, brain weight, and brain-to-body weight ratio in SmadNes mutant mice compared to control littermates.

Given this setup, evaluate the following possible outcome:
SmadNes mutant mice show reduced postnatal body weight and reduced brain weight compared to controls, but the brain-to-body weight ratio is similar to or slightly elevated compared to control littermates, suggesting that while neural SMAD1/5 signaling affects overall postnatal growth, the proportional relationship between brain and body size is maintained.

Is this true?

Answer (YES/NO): YES